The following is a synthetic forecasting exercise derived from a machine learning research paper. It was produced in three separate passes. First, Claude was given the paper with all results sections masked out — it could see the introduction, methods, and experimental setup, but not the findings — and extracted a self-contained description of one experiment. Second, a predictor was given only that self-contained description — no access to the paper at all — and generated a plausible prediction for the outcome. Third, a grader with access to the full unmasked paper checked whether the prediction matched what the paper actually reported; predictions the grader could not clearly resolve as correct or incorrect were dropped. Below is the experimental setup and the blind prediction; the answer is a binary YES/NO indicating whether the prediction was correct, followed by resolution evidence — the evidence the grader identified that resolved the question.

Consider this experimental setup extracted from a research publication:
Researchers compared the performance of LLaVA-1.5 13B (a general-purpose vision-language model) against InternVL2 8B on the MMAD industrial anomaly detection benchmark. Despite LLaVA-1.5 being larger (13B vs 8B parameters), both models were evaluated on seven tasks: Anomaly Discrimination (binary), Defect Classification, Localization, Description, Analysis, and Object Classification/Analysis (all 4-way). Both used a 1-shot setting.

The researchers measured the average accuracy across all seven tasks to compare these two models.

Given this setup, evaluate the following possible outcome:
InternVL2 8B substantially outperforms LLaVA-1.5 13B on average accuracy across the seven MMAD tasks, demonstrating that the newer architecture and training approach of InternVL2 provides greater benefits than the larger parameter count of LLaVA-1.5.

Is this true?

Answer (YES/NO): YES